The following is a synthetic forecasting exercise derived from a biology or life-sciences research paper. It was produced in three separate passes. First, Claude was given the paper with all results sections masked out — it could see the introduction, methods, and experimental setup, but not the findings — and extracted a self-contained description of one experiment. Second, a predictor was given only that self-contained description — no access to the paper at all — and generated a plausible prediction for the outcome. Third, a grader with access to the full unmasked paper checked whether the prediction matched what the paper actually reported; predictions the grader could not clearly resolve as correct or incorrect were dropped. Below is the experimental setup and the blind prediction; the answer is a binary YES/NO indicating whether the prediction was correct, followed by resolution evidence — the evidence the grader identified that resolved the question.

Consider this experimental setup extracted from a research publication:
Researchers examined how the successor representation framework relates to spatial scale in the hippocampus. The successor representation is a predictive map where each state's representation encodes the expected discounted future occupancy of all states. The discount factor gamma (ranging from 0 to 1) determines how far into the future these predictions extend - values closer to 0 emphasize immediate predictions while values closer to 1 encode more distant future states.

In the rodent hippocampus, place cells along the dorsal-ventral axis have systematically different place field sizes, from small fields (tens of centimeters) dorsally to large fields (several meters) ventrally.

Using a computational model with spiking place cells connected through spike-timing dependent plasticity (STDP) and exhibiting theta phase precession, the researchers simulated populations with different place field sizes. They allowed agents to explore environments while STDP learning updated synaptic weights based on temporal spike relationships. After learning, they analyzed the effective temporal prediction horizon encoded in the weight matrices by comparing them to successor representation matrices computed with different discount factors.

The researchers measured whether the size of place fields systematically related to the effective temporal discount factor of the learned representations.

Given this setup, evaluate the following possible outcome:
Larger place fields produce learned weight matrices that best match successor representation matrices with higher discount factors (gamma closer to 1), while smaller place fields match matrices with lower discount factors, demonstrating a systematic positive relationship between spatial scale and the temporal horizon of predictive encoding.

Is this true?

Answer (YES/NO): YES